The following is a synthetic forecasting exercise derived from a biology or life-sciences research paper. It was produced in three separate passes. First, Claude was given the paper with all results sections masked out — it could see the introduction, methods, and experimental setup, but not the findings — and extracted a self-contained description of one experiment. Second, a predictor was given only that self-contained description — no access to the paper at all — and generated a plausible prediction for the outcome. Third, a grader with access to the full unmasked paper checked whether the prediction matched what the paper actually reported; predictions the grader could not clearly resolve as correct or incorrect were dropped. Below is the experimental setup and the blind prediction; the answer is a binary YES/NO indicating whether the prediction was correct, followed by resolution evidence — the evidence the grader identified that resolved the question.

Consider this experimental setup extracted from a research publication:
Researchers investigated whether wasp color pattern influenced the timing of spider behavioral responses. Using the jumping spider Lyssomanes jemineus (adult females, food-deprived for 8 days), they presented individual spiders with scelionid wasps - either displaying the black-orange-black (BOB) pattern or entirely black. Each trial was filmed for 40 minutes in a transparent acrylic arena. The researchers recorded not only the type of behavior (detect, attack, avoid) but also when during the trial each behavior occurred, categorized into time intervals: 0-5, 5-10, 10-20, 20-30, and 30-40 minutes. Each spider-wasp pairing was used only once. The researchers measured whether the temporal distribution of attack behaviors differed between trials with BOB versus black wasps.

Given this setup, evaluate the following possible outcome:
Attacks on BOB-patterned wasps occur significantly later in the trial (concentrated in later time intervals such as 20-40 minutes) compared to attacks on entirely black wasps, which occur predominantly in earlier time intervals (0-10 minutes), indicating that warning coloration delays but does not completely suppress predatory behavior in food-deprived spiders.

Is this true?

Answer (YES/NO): NO